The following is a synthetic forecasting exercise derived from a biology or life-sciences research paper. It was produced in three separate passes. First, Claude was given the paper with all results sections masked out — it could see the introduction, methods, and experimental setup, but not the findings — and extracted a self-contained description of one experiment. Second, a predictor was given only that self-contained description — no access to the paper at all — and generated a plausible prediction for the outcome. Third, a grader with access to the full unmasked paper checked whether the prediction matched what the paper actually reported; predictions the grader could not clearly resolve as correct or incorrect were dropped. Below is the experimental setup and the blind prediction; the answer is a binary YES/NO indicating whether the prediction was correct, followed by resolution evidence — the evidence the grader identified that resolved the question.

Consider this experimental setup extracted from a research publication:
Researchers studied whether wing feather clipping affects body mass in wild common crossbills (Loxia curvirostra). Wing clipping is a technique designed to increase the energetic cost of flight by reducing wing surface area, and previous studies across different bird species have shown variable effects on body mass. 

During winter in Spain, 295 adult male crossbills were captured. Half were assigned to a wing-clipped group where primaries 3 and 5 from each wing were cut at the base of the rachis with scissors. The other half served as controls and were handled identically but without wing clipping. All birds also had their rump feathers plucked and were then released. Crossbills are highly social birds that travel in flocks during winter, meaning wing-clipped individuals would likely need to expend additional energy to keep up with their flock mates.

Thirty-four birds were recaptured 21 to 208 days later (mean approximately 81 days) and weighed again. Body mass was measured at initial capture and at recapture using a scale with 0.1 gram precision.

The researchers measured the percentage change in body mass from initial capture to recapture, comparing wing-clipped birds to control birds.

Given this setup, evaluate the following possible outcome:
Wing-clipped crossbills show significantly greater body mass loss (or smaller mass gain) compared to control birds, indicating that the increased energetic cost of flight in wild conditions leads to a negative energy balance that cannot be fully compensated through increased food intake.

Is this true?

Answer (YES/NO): YES